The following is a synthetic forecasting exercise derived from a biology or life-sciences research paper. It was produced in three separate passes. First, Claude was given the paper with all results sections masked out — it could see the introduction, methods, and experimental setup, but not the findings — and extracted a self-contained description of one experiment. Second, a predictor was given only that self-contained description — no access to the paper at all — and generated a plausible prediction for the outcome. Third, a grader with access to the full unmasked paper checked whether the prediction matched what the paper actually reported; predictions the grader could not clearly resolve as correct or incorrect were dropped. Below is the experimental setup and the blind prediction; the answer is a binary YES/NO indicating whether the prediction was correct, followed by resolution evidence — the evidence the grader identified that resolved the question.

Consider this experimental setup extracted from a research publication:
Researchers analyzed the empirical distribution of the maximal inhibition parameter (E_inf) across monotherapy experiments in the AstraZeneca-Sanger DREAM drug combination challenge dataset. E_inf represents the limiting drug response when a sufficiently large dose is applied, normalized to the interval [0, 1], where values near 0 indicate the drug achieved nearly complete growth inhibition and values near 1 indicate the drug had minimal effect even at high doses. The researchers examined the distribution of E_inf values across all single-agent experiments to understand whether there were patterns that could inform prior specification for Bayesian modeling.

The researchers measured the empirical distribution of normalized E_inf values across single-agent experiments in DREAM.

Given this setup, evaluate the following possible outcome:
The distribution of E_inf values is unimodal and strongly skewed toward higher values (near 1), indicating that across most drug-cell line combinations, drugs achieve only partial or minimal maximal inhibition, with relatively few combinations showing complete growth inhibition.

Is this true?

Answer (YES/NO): NO